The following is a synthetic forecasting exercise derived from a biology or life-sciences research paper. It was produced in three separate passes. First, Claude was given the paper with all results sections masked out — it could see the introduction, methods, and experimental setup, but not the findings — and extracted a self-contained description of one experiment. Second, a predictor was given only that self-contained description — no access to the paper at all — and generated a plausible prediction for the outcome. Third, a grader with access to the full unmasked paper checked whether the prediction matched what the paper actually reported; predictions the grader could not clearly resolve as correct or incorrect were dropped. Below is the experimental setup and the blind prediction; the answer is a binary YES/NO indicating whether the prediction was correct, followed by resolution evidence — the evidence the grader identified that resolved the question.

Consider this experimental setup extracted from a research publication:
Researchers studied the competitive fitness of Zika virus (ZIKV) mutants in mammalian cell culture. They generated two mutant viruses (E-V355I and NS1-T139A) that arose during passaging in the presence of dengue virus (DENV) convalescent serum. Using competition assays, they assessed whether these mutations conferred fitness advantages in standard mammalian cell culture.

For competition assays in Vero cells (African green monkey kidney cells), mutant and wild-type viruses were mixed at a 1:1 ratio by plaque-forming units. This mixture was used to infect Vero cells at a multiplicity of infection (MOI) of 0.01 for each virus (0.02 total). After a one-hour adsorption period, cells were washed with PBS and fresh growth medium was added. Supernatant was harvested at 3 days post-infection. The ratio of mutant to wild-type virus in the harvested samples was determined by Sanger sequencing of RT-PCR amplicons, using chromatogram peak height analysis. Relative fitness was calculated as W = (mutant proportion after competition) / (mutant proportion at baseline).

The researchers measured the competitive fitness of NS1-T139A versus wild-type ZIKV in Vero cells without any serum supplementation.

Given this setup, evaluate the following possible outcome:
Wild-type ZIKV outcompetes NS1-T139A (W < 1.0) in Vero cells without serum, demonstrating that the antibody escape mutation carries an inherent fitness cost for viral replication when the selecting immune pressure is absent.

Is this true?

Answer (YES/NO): NO